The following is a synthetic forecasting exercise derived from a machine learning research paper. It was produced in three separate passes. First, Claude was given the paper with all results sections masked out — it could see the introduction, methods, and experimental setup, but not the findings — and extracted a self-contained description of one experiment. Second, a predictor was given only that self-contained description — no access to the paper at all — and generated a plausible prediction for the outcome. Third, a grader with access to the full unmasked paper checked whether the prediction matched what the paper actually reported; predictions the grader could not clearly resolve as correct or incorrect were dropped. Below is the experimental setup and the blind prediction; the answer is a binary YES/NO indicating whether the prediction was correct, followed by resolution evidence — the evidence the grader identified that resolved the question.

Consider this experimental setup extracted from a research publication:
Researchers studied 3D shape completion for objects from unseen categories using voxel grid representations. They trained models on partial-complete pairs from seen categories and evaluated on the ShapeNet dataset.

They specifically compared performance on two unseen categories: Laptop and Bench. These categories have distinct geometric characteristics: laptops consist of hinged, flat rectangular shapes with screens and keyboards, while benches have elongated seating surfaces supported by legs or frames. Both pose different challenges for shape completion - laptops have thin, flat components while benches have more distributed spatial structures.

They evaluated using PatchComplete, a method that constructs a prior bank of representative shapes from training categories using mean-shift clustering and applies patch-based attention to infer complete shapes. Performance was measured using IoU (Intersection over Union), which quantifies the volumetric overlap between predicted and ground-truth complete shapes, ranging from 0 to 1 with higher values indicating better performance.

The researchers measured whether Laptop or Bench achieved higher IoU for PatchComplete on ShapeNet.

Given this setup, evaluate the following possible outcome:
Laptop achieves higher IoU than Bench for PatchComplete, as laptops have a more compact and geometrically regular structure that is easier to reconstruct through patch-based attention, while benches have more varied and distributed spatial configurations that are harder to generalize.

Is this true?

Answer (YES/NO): YES